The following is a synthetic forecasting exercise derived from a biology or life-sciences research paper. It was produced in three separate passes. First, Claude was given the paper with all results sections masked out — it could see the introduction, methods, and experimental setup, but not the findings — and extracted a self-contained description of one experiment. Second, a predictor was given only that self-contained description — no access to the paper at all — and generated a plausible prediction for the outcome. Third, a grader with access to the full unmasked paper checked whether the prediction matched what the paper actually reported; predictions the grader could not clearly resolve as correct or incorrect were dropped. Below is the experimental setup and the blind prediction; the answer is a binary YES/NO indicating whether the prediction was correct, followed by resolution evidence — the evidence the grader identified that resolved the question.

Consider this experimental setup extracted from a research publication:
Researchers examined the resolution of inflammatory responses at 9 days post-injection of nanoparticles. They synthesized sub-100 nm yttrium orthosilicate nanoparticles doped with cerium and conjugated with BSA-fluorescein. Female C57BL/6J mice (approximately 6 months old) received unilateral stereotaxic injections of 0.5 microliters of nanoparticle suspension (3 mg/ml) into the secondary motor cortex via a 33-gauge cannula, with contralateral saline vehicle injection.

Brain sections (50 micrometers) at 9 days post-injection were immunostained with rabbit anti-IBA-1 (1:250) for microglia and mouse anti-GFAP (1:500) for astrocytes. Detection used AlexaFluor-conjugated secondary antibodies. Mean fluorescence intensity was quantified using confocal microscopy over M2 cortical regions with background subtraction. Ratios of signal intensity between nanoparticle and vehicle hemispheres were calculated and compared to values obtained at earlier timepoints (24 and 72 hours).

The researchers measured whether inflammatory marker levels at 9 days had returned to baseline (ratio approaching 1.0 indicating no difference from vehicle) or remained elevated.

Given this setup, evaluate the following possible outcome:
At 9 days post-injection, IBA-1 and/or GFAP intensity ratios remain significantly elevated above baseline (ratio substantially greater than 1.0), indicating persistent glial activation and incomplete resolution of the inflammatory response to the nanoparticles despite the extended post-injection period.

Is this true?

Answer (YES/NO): NO